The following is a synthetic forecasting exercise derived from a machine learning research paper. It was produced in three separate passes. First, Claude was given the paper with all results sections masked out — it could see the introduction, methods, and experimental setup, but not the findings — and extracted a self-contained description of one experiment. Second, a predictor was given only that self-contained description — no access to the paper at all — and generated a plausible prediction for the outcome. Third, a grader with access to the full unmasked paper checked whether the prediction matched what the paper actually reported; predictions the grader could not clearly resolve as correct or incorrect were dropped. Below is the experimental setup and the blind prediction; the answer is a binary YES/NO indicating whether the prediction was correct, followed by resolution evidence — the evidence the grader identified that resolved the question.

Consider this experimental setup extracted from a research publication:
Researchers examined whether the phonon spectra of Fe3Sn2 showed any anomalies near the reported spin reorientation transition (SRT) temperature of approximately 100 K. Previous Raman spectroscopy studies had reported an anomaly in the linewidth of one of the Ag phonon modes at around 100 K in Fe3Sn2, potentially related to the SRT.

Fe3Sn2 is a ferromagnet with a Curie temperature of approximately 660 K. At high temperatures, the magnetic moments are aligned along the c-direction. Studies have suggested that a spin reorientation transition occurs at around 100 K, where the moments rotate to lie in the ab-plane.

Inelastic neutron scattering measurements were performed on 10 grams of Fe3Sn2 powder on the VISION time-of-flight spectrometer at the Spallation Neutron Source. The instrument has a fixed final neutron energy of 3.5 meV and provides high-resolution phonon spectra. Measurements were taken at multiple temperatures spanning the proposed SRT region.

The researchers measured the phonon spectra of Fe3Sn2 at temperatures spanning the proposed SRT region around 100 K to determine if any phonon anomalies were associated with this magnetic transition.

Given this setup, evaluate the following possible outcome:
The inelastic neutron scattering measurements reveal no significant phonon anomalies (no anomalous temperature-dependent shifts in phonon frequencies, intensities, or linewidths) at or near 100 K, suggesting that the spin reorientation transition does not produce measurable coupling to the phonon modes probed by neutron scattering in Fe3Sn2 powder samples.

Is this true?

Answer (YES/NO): YES